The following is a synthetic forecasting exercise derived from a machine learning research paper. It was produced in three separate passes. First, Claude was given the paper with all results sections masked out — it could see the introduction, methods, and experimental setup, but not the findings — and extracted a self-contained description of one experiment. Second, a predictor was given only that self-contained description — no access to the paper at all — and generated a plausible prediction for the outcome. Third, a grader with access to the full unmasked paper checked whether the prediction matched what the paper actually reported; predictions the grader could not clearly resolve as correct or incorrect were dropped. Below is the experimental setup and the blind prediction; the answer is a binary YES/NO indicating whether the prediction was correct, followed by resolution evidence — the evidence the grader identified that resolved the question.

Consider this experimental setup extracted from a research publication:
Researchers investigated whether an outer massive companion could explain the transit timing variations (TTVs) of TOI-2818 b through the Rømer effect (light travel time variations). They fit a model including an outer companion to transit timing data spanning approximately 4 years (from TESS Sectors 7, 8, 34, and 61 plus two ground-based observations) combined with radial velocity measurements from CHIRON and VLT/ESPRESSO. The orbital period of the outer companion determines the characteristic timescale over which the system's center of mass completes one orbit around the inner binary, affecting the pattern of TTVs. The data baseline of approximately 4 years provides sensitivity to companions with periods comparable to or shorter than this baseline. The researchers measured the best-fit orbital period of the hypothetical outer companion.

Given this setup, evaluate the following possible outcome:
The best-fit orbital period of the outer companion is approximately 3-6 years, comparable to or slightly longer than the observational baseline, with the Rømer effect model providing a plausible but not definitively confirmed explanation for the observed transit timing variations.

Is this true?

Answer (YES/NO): NO